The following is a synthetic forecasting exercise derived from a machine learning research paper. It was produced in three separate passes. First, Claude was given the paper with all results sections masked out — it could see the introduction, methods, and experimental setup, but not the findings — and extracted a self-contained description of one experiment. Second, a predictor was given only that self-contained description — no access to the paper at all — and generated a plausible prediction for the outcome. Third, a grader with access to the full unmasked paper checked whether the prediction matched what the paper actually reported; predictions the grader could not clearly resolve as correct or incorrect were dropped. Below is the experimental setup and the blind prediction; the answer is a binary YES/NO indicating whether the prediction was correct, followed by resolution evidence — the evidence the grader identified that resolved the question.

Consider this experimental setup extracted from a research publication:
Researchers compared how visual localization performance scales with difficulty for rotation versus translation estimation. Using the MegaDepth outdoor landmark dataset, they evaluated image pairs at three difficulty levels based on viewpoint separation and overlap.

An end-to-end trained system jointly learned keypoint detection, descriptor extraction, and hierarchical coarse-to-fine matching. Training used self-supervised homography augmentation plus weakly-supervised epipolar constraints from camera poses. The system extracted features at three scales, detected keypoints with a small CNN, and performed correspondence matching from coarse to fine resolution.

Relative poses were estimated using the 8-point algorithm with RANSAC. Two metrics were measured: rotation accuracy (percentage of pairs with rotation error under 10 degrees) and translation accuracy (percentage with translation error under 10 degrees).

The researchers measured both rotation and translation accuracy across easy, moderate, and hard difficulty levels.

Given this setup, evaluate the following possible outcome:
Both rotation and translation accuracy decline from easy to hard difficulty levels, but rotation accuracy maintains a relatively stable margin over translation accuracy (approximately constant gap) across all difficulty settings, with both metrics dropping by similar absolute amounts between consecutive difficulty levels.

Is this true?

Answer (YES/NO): NO